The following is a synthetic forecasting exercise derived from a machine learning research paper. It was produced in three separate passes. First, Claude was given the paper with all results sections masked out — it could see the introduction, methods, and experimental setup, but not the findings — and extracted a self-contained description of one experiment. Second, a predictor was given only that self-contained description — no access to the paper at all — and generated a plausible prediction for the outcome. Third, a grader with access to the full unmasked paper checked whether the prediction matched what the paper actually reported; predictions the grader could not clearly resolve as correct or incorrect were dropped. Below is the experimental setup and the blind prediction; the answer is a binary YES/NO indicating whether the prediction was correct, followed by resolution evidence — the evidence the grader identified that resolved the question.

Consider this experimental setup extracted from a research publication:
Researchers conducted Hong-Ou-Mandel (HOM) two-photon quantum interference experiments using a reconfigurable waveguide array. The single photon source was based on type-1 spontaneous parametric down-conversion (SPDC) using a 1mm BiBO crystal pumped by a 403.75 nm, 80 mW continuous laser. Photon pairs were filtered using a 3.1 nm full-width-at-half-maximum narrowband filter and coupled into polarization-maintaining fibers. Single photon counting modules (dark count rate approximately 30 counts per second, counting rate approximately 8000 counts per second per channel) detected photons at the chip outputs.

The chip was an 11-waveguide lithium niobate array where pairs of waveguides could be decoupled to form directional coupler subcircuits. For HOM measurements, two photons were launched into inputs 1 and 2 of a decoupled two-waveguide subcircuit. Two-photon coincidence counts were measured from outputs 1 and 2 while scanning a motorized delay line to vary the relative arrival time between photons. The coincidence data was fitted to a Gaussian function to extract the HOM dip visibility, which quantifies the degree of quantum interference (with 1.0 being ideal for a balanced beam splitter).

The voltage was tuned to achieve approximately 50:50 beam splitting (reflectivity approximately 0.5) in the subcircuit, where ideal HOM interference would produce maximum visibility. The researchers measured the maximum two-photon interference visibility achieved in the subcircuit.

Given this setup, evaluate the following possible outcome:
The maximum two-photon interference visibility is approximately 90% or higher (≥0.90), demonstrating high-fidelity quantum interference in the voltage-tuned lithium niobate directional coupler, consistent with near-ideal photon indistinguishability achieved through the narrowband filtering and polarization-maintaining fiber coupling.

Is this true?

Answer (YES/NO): YES